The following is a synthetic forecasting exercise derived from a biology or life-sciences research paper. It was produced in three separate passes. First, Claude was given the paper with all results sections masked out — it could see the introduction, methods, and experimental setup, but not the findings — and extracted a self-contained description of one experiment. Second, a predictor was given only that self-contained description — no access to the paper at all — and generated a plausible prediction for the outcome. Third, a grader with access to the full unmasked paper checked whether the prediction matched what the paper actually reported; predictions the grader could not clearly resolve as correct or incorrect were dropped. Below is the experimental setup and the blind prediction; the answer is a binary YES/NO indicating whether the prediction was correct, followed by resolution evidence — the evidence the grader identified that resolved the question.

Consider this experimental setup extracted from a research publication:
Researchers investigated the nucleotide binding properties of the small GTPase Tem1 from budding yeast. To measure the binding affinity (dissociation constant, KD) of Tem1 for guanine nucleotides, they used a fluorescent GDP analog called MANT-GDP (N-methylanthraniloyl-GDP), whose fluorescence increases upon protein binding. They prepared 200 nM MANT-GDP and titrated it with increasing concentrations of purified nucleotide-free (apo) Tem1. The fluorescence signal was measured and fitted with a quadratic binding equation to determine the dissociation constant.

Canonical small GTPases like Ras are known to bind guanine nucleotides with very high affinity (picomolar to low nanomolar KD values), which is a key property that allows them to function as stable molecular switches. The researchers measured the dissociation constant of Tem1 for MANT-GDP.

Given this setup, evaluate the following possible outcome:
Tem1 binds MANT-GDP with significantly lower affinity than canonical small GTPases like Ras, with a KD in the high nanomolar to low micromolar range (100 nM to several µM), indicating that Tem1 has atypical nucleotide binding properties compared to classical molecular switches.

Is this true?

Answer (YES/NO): YES